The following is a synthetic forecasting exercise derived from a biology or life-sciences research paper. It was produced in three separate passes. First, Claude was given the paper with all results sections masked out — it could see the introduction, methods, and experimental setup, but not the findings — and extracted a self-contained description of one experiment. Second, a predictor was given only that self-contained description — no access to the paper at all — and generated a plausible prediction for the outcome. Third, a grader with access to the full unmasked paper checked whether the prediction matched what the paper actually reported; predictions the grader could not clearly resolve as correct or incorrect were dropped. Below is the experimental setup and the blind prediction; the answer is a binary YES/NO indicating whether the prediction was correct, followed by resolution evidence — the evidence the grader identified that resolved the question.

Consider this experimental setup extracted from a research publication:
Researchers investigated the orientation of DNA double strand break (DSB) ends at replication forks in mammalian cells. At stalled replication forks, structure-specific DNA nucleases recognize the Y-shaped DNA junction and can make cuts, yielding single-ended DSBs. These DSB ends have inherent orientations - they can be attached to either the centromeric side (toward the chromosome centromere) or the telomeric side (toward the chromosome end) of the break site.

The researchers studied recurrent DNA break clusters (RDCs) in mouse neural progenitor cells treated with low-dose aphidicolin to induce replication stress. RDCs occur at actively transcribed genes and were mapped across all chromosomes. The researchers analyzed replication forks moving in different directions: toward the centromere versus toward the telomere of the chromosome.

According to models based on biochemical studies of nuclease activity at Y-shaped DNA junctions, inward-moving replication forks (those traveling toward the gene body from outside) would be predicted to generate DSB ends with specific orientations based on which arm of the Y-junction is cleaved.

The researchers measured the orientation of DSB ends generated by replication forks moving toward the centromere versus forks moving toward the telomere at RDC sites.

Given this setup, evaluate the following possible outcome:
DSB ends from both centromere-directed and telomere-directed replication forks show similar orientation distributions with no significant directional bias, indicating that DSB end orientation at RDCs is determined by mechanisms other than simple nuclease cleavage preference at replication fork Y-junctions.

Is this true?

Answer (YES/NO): NO